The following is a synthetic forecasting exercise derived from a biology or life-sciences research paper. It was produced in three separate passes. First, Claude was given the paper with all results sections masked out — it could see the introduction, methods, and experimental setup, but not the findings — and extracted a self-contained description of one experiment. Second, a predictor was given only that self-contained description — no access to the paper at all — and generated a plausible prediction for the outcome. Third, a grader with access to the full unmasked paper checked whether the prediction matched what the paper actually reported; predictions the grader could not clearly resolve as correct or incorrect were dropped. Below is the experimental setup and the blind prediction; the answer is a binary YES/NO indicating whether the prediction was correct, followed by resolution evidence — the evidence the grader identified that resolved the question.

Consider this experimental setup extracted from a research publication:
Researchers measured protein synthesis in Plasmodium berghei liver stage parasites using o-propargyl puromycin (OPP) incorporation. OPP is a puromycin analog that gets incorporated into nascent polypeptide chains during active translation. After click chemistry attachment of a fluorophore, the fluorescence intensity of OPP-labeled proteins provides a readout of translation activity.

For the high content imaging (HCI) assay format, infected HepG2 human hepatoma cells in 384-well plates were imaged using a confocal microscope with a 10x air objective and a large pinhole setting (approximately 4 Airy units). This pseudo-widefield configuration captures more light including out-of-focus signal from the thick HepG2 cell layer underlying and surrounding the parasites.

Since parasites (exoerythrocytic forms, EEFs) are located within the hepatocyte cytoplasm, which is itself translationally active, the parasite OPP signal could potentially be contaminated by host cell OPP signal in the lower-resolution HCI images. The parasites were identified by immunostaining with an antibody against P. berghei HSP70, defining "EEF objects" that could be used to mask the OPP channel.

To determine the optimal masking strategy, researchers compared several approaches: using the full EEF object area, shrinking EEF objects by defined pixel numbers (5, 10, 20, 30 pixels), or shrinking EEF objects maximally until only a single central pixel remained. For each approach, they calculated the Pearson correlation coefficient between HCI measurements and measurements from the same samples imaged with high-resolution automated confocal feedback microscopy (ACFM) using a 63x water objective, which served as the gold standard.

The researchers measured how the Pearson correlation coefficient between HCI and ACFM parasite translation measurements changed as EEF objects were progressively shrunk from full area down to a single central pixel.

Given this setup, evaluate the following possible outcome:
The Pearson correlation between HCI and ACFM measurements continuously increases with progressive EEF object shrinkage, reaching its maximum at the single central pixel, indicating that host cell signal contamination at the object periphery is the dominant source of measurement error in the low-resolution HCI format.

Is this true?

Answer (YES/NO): YES